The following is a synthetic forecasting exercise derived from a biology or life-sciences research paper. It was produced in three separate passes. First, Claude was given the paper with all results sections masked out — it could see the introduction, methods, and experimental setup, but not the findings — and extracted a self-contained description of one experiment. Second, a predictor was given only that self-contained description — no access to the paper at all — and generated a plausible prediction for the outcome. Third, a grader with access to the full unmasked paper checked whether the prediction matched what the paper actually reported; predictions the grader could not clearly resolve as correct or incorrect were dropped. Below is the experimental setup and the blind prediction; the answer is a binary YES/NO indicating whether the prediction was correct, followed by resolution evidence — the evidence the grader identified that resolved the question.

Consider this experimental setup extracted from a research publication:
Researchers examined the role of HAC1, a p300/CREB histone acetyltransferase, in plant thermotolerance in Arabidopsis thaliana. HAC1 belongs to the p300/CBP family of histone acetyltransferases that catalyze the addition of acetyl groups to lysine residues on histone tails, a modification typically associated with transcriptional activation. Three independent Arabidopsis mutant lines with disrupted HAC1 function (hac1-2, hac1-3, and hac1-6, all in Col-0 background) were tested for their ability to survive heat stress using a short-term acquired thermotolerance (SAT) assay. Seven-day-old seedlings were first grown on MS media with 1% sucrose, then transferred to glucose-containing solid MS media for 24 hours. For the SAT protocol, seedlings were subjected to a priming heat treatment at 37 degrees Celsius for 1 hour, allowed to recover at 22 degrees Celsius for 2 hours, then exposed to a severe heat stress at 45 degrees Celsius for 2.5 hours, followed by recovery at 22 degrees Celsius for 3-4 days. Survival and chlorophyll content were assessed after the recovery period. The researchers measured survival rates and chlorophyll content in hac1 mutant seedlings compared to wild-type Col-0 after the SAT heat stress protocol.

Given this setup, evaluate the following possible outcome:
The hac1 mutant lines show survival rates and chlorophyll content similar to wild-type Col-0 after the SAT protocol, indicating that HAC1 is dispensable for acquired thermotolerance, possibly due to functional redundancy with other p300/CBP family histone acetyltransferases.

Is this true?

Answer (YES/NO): NO